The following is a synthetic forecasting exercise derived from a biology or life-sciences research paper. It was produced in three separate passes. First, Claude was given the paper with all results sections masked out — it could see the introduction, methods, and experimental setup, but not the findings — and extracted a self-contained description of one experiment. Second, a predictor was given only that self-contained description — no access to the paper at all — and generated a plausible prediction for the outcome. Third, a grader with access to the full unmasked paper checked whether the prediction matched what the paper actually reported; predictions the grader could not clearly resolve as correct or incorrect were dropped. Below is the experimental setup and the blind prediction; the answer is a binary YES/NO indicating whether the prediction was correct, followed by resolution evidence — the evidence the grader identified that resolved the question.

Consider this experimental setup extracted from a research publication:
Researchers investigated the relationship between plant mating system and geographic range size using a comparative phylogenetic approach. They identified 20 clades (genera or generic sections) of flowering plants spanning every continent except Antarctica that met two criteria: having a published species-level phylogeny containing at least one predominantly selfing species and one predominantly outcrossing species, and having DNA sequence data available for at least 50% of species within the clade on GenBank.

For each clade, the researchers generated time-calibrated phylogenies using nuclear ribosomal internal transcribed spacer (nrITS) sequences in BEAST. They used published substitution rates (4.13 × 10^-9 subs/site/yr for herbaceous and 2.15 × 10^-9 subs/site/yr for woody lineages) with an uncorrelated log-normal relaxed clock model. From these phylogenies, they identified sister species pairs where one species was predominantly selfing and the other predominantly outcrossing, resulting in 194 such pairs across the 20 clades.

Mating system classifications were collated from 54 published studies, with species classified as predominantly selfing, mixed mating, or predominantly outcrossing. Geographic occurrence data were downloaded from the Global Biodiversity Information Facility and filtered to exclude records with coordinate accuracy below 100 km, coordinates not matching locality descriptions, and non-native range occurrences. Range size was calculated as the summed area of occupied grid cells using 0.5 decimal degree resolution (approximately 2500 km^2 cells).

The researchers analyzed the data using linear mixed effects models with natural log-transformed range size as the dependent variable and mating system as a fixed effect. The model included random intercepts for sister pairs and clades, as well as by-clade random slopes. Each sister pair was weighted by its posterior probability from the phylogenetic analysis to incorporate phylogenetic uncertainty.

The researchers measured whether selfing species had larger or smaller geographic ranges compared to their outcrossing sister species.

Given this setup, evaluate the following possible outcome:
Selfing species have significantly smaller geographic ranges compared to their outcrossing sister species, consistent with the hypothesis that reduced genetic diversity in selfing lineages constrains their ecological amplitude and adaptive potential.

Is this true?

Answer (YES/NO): NO